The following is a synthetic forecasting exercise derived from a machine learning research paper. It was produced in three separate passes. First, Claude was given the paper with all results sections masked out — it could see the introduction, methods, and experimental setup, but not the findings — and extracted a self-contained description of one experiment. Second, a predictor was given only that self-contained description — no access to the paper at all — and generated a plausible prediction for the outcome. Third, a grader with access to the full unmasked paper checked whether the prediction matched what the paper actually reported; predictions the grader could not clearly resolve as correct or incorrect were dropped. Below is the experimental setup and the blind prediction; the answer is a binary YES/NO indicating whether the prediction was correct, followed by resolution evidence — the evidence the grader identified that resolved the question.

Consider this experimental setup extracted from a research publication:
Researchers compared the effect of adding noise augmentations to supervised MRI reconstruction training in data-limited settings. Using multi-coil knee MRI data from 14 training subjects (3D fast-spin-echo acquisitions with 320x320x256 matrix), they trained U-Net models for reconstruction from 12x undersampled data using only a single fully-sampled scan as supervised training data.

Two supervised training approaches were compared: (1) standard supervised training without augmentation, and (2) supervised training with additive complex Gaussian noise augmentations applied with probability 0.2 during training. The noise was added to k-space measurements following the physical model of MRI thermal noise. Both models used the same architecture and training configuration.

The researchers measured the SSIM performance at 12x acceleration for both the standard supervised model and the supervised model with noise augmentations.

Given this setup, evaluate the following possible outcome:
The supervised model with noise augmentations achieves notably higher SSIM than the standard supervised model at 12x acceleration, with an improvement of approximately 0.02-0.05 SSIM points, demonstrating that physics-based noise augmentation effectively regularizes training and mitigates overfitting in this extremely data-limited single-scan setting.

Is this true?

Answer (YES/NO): NO